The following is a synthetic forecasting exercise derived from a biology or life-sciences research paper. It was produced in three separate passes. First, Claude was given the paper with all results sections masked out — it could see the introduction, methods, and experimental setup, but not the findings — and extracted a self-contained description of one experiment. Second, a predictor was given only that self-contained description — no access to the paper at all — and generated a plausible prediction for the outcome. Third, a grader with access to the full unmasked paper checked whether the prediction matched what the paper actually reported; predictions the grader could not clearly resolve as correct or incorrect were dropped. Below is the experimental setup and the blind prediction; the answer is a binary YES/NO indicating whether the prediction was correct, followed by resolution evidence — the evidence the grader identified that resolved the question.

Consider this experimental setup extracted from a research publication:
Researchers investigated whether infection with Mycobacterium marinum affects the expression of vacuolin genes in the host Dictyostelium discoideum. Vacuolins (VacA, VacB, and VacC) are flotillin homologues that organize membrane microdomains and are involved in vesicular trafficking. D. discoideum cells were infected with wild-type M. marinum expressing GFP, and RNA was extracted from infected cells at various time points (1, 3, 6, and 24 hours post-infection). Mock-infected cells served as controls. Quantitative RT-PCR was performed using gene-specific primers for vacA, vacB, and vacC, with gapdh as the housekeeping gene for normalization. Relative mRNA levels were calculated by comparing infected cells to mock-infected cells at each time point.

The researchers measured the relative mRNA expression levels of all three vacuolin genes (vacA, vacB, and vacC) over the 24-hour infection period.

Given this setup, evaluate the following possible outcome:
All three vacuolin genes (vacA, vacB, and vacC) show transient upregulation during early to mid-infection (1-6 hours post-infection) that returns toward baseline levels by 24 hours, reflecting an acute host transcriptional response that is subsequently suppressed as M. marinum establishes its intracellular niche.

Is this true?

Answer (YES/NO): NO